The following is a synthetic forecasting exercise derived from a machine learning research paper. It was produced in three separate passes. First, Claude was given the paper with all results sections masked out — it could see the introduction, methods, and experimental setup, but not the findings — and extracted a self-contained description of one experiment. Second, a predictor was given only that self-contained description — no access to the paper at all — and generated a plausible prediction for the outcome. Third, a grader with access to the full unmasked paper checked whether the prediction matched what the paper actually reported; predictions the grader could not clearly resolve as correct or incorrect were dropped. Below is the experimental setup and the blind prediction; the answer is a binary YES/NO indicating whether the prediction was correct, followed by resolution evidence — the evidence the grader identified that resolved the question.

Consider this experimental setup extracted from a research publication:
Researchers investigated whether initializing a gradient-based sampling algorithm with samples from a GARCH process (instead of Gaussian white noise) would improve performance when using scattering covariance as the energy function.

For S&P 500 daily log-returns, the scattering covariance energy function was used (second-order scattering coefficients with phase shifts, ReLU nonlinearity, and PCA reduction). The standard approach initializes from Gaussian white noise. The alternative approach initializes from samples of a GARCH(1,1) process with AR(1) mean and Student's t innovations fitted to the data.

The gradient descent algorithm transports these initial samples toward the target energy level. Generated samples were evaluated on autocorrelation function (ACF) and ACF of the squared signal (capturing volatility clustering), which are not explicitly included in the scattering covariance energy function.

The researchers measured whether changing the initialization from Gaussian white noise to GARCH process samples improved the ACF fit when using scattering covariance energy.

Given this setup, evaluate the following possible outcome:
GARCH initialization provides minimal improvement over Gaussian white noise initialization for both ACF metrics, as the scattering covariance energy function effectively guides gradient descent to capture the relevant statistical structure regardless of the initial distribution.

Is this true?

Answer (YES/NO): NO